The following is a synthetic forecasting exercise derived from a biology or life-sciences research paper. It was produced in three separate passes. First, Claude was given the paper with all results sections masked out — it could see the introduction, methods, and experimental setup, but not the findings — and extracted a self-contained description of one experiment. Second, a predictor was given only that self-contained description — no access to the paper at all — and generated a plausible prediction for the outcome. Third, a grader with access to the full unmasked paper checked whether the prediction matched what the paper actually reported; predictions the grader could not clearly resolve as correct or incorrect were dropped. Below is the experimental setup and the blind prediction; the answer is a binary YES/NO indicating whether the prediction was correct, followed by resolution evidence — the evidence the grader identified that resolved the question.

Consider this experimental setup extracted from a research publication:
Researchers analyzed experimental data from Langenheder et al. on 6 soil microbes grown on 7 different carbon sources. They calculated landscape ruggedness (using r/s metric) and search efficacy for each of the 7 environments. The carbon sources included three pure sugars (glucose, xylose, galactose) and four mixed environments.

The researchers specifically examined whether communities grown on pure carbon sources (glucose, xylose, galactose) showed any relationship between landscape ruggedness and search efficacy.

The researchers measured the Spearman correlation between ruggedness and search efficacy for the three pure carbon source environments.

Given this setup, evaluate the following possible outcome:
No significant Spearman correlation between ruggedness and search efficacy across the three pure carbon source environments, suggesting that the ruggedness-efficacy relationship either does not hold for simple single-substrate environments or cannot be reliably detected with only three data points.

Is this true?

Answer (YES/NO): NO